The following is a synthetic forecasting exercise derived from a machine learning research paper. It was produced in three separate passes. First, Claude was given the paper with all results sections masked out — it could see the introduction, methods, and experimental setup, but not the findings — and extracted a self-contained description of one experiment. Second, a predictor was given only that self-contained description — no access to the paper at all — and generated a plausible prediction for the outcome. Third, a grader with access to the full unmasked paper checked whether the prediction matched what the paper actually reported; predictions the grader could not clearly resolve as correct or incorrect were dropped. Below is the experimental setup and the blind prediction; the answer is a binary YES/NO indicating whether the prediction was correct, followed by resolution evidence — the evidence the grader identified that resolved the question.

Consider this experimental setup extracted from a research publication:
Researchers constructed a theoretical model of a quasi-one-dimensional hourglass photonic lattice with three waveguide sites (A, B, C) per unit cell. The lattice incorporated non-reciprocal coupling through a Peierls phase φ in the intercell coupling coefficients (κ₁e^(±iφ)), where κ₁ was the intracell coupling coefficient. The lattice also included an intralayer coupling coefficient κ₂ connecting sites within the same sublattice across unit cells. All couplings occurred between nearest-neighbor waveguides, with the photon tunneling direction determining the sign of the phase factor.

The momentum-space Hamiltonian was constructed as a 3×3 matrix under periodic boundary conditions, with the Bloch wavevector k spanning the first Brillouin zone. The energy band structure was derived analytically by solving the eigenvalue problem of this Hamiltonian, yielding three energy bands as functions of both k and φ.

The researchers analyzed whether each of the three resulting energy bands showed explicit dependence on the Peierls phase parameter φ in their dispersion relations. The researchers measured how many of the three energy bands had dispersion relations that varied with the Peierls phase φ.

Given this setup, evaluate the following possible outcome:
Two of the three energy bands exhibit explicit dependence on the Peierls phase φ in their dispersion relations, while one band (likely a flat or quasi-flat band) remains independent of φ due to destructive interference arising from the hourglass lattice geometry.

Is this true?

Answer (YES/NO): NO